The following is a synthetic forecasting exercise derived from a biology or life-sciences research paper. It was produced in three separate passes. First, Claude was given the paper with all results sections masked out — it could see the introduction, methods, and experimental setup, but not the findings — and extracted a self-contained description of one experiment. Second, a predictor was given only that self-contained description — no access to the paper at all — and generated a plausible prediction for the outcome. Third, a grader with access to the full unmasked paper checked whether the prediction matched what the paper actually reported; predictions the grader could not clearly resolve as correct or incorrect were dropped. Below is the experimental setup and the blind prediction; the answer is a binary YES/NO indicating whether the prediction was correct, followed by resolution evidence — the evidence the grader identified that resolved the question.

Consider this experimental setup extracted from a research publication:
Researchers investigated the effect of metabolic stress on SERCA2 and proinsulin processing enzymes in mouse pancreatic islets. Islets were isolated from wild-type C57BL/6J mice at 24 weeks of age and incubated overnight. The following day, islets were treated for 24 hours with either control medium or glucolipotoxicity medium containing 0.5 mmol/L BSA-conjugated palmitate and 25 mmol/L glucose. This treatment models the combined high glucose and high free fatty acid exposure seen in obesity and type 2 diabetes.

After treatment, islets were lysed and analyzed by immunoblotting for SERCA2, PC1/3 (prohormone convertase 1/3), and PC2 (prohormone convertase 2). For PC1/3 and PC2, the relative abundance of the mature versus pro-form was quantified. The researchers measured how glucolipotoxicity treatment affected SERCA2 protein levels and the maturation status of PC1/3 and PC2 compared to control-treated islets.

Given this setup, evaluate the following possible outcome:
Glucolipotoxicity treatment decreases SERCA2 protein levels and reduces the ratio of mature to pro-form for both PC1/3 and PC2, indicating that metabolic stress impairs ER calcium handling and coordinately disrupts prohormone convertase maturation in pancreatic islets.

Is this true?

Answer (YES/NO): NO